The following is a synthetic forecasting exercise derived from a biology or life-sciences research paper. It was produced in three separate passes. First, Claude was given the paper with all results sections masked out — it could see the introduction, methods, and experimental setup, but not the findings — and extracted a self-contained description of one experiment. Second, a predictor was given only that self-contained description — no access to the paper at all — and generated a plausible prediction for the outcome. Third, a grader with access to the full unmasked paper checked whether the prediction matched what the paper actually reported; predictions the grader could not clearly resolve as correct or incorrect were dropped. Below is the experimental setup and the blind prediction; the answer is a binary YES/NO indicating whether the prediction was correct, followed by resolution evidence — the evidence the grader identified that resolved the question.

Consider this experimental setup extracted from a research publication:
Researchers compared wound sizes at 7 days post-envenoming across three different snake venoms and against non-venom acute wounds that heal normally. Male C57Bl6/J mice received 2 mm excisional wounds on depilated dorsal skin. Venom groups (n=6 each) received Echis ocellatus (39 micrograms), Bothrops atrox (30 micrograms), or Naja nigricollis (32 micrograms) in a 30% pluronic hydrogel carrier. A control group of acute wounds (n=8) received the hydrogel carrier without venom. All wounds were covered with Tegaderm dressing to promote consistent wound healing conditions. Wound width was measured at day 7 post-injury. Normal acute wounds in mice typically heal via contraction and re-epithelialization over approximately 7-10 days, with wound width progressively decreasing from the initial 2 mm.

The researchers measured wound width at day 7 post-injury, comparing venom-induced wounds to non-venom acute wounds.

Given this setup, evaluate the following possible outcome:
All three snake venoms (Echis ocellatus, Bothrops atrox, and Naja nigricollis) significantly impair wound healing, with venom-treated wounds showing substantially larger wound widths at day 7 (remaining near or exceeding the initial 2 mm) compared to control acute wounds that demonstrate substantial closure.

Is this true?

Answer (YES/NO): YES